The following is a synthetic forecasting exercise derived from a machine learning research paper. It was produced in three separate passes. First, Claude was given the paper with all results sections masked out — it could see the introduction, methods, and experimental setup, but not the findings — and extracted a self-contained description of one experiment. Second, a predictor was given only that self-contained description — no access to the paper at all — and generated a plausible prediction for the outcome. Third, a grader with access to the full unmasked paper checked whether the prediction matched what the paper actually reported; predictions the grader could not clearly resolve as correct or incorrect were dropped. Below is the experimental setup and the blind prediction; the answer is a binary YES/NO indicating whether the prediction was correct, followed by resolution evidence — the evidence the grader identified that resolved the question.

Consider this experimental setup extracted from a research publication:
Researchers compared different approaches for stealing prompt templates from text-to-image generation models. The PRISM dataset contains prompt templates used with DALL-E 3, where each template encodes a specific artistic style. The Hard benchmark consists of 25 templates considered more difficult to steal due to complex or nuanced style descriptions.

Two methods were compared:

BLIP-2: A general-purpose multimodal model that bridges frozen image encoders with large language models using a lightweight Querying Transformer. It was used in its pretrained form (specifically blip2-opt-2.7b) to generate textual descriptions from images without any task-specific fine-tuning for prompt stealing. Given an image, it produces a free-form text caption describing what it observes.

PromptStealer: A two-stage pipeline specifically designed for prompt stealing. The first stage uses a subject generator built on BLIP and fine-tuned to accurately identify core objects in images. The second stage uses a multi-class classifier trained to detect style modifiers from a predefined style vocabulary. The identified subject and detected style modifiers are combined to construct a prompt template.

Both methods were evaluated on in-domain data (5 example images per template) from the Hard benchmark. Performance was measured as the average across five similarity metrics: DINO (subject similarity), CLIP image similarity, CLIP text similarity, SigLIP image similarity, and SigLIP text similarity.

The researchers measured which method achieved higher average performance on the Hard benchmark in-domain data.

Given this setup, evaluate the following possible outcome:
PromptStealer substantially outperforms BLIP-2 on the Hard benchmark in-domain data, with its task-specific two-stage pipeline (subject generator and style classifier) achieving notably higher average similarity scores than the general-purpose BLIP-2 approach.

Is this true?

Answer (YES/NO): NO